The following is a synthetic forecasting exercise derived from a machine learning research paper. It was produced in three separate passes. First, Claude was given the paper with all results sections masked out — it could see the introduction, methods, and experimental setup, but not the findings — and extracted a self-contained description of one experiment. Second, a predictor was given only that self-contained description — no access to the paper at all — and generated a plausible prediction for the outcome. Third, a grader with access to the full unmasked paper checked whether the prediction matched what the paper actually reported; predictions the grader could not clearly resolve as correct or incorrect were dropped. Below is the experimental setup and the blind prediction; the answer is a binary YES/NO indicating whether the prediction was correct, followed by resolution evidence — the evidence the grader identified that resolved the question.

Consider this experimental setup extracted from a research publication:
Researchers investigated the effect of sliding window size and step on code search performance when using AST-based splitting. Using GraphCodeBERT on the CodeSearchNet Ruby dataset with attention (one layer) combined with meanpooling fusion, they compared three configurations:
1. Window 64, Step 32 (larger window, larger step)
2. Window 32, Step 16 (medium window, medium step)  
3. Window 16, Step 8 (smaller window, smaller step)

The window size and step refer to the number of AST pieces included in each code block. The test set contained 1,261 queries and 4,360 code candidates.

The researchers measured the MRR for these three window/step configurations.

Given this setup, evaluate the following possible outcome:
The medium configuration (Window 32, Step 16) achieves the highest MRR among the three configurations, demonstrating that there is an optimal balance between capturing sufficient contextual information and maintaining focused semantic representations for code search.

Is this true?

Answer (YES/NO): YES